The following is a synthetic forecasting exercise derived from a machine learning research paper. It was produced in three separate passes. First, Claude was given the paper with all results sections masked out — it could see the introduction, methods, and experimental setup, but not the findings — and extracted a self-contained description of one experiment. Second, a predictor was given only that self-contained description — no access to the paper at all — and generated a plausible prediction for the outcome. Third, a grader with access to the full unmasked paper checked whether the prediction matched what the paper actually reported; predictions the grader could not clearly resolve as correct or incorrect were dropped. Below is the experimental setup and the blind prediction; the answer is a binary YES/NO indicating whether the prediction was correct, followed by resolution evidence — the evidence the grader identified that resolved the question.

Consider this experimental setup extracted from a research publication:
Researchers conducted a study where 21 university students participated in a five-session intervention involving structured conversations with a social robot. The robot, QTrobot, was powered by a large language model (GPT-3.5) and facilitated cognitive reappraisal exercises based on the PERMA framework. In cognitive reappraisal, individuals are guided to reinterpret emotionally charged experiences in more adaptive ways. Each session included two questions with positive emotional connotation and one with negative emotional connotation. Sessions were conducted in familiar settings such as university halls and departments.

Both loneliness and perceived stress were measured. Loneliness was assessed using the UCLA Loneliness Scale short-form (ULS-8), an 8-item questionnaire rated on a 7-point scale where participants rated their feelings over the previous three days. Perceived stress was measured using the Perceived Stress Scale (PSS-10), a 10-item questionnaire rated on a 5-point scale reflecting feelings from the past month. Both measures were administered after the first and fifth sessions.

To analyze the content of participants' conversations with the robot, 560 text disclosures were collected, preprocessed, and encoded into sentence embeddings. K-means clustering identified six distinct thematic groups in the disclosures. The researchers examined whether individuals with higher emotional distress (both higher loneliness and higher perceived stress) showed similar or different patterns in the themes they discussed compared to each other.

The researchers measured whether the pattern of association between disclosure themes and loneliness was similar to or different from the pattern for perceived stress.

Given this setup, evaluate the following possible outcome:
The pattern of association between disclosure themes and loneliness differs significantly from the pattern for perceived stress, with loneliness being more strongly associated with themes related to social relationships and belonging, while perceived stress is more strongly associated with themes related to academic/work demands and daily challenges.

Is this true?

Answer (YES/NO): NO